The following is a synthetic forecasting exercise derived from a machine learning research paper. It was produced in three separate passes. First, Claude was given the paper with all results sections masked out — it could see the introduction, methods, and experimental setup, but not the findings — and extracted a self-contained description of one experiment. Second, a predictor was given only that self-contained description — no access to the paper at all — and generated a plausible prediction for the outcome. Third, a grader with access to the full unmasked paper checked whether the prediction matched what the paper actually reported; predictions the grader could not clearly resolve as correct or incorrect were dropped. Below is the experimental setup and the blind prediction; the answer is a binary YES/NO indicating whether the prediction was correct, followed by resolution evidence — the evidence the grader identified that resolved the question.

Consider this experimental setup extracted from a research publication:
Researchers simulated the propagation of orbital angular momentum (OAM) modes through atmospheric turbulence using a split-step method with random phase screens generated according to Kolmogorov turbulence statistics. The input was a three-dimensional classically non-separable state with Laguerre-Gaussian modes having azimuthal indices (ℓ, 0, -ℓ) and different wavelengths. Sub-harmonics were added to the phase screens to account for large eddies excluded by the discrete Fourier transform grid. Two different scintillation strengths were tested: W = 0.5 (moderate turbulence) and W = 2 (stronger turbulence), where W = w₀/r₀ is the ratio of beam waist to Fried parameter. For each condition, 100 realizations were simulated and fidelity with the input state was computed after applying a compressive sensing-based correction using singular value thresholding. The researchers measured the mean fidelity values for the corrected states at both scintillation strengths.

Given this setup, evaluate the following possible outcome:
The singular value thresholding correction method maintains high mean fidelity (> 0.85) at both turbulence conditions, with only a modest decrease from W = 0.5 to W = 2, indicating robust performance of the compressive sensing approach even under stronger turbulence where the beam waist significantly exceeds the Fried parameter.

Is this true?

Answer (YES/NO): YES